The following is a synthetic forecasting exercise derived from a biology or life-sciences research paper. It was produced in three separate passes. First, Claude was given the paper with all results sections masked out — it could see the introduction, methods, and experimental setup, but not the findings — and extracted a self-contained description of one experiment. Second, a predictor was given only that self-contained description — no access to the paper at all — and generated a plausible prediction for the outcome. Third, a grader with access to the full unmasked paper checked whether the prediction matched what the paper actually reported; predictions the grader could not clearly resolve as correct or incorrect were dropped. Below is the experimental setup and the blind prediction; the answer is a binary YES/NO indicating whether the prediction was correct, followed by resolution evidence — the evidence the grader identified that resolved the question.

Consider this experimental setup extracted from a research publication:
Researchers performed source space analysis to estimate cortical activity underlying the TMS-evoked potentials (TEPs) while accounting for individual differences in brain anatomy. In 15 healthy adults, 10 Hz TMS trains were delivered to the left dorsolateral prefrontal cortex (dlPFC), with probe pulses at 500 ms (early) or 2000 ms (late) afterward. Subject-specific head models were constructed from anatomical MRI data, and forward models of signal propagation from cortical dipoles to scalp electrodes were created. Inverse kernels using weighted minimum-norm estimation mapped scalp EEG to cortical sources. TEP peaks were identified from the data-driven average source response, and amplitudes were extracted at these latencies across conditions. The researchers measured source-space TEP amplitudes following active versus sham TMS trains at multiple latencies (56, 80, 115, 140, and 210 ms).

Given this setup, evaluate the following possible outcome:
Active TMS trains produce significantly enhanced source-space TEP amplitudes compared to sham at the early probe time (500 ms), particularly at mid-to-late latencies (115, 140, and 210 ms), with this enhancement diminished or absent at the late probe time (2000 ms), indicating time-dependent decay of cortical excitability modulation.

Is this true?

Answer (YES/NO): NO